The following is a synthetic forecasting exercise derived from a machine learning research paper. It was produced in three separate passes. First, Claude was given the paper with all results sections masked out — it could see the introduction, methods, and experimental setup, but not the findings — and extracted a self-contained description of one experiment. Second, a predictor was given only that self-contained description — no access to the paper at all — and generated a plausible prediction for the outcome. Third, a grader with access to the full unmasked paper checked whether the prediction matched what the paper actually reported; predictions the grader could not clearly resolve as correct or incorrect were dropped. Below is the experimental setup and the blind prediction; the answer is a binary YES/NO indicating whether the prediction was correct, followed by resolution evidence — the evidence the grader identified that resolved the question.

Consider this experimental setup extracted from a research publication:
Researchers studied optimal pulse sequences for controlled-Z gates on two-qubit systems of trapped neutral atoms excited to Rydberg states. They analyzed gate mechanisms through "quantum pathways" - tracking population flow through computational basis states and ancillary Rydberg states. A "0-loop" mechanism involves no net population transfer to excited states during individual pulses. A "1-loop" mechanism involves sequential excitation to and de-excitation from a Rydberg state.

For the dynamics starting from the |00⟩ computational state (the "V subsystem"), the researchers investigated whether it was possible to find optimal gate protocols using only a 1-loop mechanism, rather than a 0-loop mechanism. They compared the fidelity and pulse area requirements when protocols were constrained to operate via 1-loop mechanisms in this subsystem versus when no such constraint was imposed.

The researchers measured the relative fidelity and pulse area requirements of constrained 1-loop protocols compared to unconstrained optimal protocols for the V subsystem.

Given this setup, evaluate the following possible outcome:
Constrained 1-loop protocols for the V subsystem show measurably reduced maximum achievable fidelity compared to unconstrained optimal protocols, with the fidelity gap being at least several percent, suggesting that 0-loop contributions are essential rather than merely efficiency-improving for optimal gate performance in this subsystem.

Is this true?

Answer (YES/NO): NO